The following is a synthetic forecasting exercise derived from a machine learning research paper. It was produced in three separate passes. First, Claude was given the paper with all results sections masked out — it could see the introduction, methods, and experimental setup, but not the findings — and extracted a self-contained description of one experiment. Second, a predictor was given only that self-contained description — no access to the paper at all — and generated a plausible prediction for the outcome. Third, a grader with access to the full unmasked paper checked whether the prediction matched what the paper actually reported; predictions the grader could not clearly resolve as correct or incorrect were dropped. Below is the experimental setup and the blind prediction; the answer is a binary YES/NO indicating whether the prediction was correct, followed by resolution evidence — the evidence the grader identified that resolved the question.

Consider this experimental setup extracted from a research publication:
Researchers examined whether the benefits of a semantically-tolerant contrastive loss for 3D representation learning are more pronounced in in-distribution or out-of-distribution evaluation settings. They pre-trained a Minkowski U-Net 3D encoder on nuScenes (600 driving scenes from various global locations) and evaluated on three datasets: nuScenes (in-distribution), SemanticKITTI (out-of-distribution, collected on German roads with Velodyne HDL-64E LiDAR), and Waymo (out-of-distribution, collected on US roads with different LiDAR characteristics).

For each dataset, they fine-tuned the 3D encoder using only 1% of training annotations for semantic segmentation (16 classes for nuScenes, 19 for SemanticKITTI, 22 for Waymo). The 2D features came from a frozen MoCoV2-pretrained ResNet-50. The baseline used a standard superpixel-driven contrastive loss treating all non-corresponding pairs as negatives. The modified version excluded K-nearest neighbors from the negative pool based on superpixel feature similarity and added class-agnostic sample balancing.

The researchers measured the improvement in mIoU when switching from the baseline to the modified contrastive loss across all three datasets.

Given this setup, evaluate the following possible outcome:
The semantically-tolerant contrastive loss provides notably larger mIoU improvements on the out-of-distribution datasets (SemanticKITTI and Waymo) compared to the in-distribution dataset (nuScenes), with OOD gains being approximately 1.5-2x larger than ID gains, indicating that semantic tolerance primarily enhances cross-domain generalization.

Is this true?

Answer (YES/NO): NO